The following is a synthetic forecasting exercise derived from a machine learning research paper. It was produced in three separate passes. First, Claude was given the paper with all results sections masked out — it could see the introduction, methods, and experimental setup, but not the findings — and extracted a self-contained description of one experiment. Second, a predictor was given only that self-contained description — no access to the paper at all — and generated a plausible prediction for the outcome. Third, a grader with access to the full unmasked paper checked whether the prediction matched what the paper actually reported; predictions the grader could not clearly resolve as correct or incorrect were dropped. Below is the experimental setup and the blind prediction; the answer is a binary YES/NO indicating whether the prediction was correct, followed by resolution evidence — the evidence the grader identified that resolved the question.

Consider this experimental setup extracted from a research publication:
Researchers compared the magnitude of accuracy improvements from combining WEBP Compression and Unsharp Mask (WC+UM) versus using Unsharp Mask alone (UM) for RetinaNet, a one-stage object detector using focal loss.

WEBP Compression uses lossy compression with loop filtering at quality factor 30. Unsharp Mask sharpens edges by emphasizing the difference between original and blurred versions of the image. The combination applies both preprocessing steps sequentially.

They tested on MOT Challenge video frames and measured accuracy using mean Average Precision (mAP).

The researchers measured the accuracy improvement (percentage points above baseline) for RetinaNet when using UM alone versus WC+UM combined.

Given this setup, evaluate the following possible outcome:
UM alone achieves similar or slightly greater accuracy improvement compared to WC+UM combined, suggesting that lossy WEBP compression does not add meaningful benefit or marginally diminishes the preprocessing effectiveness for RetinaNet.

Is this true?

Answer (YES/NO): NO